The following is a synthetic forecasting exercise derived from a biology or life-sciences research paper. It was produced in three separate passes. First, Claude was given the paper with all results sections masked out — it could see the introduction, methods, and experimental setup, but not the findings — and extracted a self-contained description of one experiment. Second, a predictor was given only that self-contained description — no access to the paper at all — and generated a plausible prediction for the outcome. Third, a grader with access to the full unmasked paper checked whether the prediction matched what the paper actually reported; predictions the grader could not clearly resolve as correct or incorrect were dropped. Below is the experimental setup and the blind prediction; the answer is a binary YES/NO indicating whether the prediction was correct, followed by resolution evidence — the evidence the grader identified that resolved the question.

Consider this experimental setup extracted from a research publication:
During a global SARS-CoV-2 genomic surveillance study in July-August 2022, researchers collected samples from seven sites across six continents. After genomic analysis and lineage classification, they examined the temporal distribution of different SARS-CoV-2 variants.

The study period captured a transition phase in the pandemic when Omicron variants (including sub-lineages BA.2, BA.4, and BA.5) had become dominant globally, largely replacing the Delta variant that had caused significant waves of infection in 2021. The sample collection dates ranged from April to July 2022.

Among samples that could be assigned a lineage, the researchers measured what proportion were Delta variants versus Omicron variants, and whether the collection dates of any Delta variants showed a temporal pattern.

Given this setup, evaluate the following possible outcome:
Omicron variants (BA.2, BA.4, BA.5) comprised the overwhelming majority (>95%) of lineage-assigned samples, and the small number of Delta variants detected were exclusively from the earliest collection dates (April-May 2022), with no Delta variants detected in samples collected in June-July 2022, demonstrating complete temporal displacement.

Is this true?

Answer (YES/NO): NO